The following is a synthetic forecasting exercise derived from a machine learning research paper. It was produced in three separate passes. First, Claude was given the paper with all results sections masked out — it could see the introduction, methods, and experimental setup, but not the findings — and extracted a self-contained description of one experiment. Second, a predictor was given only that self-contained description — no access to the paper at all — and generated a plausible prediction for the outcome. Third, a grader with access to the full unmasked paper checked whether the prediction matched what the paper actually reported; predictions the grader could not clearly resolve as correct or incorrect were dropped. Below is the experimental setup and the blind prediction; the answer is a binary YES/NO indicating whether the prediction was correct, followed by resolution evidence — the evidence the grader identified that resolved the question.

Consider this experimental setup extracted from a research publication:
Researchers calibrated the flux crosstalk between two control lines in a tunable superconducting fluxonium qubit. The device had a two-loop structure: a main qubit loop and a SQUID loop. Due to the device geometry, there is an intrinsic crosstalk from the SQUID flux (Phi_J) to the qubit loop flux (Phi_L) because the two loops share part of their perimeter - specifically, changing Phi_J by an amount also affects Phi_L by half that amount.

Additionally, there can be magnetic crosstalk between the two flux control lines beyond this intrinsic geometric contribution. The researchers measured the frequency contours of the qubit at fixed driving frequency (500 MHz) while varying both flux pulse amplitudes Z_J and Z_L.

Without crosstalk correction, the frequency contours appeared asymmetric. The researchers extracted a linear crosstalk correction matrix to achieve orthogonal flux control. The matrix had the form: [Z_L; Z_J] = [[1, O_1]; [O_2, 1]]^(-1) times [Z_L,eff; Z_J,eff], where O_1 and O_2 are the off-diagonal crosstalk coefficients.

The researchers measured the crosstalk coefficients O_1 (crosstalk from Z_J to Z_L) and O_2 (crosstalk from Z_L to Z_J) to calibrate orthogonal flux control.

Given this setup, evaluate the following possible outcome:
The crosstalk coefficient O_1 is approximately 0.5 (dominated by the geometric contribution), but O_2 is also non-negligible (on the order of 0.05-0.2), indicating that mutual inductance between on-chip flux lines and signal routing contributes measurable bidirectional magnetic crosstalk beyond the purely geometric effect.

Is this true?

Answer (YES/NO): NO